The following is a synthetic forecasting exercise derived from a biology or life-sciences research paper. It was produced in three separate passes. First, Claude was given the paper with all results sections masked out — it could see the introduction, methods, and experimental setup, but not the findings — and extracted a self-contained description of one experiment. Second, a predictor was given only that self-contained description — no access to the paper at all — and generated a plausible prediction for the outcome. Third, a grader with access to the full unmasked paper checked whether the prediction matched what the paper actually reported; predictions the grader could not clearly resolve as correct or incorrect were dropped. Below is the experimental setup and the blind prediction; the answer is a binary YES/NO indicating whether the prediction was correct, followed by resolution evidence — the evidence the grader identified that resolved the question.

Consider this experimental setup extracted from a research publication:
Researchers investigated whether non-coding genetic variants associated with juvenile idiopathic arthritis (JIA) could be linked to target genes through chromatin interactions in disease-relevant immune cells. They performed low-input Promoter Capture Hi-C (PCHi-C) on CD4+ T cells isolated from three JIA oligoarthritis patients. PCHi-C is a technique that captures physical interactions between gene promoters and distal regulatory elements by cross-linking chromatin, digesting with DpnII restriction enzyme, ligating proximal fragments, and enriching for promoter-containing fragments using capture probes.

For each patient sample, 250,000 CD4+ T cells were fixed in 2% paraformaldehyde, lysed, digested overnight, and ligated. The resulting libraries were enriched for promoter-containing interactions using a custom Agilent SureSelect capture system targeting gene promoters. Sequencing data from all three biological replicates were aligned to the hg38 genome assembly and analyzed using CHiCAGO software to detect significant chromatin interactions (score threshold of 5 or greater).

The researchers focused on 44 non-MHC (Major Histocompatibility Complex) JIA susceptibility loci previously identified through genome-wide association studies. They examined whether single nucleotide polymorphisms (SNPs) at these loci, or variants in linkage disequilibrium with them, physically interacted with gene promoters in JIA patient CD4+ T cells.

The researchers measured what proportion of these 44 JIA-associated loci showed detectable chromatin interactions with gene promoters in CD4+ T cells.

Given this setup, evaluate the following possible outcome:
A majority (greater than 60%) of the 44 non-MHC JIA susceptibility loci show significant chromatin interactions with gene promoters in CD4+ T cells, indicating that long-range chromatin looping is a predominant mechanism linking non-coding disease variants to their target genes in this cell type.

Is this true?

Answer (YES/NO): NO